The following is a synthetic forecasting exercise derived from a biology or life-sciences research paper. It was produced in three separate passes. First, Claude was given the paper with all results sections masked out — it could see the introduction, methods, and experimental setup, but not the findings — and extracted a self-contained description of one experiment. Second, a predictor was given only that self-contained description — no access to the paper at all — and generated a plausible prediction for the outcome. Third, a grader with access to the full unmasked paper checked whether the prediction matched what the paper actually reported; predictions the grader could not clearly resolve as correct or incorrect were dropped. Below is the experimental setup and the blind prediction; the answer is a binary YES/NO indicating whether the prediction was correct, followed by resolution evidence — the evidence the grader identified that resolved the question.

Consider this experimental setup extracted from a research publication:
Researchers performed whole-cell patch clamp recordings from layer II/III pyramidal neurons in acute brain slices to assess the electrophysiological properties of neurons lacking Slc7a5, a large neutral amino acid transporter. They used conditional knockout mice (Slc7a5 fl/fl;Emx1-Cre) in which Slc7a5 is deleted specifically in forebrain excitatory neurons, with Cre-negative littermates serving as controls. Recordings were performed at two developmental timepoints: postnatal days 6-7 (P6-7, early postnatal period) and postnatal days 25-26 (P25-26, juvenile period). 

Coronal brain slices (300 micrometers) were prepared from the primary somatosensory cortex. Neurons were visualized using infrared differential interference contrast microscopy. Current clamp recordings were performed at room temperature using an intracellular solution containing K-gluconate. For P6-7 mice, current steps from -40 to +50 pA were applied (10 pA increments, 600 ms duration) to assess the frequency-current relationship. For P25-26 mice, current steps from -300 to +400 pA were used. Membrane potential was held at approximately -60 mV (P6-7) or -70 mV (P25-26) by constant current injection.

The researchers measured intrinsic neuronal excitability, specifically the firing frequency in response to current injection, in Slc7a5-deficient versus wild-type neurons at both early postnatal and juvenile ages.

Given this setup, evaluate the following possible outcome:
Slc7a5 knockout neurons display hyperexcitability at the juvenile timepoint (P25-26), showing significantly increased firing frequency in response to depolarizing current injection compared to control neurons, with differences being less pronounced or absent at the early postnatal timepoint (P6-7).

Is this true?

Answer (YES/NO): NO